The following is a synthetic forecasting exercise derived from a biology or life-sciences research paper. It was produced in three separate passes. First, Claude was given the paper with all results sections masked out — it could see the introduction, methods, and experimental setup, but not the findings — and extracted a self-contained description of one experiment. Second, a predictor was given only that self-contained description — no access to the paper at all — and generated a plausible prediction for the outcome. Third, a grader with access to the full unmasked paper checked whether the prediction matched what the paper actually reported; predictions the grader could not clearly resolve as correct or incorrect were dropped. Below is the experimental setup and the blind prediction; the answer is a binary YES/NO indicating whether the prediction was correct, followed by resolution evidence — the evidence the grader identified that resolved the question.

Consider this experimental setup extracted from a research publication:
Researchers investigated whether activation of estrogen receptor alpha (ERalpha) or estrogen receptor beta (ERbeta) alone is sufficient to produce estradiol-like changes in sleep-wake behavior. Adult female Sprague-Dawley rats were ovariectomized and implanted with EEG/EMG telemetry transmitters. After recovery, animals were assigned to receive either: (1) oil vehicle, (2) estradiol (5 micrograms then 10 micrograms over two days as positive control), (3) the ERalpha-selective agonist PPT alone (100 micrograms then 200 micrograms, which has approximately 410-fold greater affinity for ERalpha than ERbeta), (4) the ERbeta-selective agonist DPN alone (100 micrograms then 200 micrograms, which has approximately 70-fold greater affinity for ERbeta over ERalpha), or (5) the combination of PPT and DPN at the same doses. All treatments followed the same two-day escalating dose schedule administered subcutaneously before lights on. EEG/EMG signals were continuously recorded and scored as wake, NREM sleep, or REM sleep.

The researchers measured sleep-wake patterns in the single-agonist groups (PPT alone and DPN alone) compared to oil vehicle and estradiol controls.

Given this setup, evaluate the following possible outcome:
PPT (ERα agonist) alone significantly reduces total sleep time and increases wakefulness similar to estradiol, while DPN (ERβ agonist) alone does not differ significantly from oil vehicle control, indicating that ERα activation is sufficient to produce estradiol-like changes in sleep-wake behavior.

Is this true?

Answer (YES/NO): NO